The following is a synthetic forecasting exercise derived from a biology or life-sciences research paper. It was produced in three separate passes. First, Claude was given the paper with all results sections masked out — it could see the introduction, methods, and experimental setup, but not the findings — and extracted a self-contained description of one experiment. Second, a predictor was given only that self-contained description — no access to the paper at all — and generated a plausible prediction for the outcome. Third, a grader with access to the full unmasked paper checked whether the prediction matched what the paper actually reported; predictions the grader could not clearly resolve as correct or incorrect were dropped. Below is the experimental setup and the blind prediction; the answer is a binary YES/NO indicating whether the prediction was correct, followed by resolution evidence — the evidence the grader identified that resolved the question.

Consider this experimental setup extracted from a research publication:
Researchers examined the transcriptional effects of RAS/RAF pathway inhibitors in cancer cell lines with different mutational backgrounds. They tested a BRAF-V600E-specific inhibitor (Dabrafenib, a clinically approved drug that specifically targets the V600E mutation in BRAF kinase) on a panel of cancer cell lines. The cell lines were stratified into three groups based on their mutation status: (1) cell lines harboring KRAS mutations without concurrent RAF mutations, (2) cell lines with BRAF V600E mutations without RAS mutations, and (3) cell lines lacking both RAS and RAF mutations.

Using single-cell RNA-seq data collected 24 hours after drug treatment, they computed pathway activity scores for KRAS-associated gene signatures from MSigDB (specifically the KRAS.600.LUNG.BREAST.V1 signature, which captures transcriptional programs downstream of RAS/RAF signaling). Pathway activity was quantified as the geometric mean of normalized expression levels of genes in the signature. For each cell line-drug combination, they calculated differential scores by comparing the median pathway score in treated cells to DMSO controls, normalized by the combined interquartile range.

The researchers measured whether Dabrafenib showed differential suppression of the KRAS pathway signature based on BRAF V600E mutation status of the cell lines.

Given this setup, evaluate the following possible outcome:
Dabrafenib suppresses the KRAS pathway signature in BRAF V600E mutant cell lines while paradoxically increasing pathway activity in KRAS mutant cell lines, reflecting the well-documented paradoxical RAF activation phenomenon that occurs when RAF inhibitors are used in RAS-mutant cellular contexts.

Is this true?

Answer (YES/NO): NO